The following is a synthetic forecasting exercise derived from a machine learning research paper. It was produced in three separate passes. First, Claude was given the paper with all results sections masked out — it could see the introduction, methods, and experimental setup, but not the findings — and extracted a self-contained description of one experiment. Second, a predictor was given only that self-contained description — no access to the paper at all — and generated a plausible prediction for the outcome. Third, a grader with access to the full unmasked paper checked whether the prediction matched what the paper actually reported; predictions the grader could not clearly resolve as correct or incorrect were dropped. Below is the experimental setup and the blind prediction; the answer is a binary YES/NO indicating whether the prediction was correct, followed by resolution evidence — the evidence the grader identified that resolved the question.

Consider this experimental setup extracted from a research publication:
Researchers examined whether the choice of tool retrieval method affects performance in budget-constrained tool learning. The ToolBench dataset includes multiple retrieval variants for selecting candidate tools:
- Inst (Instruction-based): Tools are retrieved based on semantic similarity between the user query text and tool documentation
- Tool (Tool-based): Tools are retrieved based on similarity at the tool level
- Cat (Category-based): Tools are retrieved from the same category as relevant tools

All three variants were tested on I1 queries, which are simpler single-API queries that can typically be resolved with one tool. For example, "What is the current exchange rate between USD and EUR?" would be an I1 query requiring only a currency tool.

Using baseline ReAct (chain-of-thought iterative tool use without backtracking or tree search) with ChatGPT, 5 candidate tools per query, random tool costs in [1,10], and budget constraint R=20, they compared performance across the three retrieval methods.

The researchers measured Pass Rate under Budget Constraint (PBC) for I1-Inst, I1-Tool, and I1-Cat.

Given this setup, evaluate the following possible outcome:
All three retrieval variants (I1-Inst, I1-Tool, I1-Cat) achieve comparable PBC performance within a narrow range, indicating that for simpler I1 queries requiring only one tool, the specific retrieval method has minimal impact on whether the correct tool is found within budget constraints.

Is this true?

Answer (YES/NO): YES